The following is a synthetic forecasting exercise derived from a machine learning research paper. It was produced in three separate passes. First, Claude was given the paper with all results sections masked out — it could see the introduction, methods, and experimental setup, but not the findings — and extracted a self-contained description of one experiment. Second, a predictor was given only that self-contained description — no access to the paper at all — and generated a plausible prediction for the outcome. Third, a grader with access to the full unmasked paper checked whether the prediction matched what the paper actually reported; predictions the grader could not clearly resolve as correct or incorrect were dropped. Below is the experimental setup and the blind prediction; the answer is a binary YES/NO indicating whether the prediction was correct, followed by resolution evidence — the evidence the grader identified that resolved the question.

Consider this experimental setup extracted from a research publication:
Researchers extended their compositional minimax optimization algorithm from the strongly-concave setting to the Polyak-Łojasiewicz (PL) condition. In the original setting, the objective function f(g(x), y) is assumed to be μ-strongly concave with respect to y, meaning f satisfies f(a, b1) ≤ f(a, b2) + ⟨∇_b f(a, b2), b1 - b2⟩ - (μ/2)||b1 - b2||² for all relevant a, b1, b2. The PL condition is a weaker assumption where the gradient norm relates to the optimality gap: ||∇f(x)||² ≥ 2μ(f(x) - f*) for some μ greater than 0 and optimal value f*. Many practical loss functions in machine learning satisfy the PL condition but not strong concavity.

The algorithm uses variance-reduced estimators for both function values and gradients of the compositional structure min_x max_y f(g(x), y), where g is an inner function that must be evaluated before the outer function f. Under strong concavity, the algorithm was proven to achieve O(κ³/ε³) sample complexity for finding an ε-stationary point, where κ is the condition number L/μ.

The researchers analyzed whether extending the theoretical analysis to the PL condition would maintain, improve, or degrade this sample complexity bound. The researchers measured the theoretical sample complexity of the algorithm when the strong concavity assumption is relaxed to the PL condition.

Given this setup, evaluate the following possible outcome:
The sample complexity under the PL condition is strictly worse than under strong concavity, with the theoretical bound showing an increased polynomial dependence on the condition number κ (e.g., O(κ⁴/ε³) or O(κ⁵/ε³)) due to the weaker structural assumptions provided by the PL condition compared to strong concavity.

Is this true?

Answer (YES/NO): NO